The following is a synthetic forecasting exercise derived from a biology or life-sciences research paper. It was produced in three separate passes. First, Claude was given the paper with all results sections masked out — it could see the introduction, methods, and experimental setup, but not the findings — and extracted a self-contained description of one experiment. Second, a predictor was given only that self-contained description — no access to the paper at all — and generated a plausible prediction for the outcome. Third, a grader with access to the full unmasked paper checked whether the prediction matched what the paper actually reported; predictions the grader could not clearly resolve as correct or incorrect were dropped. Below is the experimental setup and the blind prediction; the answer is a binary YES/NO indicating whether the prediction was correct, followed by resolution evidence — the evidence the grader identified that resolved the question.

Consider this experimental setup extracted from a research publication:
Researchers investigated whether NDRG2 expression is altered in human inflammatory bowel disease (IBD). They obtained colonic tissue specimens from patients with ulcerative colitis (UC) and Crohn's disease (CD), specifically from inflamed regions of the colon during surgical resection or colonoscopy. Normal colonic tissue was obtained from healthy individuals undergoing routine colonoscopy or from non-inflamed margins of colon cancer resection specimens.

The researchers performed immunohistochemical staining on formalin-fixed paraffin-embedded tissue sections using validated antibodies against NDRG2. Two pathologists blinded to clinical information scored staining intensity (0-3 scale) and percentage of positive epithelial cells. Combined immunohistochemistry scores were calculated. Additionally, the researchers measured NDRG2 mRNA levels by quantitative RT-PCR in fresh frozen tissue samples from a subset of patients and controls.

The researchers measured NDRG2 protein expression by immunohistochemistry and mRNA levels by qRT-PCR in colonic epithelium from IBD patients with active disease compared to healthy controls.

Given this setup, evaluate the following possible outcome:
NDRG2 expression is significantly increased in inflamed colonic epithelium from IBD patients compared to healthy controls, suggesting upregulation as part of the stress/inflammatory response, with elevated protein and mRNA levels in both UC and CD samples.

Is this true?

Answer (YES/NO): NO